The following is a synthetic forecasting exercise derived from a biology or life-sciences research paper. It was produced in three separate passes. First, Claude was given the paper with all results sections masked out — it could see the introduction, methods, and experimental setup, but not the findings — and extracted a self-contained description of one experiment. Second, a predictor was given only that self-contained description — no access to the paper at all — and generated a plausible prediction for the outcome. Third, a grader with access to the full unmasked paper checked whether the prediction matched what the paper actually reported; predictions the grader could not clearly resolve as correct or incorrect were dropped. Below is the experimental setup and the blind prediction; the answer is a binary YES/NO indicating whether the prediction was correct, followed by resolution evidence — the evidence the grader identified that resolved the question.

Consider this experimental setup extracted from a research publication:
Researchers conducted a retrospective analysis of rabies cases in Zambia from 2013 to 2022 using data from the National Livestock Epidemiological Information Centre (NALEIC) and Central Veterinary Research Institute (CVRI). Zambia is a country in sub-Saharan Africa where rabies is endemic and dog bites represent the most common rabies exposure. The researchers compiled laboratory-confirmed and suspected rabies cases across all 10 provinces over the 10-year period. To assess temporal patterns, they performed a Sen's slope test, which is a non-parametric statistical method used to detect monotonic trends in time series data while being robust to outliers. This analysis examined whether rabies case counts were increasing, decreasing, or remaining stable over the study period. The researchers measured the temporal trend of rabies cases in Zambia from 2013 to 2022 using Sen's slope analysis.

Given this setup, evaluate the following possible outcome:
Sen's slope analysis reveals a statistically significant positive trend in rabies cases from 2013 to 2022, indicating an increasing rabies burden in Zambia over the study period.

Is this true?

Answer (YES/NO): NO